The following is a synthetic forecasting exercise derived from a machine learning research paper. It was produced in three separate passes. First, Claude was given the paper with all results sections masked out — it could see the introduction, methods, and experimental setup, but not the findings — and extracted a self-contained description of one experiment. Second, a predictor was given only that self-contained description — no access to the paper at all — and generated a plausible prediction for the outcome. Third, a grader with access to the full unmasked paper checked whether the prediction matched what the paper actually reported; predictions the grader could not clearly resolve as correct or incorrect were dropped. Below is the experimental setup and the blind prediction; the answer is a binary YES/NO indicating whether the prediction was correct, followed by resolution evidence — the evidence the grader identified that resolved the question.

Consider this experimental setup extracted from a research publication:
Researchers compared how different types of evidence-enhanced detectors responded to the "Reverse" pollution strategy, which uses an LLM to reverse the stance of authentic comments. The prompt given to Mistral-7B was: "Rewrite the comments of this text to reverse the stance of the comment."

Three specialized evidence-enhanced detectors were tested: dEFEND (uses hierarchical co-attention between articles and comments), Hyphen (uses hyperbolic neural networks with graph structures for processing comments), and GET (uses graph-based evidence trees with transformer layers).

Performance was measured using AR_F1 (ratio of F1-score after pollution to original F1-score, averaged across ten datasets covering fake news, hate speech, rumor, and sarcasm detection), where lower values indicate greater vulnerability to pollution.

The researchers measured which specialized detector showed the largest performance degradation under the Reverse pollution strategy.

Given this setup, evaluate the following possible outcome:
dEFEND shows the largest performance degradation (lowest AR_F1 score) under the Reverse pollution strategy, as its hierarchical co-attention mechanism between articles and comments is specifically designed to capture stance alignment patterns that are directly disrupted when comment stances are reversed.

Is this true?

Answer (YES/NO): YES